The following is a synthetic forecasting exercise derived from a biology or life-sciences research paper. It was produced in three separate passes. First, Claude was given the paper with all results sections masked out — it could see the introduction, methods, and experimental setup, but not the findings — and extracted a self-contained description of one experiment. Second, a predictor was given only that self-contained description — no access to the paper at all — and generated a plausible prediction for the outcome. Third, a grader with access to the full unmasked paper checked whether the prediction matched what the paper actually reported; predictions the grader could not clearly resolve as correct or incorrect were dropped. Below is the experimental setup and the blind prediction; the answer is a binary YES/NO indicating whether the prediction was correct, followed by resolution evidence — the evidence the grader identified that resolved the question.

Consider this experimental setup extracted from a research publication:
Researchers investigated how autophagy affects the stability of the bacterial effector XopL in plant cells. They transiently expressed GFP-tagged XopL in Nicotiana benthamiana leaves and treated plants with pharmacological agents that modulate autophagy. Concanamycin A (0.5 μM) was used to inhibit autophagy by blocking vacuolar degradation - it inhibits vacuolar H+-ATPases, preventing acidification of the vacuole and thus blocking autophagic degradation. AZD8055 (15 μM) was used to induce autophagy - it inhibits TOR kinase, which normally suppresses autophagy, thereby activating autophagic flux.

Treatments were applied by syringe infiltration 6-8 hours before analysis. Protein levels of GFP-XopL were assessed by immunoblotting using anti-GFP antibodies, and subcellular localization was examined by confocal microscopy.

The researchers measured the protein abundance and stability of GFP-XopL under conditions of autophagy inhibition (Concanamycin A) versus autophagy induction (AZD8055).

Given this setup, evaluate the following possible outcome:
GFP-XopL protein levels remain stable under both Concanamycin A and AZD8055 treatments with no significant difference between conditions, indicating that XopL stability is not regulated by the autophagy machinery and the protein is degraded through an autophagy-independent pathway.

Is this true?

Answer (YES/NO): NO